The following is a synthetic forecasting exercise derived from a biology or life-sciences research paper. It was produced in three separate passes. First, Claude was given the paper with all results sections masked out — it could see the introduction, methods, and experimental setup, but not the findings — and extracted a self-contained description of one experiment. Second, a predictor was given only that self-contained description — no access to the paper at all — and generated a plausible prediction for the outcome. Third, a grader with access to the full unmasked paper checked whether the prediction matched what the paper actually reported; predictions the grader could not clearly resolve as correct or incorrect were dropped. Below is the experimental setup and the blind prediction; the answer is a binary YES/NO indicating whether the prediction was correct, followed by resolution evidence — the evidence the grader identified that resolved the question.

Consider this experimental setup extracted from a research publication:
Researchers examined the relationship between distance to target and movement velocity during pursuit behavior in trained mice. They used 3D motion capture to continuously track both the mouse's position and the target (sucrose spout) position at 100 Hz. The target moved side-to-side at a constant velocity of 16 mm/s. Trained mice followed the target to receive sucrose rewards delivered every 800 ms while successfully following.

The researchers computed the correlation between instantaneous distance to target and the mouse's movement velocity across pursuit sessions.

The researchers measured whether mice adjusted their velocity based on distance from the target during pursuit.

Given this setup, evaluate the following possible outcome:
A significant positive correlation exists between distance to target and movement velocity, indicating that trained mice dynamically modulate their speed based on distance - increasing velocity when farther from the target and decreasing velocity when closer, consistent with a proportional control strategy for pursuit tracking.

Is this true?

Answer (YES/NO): NO